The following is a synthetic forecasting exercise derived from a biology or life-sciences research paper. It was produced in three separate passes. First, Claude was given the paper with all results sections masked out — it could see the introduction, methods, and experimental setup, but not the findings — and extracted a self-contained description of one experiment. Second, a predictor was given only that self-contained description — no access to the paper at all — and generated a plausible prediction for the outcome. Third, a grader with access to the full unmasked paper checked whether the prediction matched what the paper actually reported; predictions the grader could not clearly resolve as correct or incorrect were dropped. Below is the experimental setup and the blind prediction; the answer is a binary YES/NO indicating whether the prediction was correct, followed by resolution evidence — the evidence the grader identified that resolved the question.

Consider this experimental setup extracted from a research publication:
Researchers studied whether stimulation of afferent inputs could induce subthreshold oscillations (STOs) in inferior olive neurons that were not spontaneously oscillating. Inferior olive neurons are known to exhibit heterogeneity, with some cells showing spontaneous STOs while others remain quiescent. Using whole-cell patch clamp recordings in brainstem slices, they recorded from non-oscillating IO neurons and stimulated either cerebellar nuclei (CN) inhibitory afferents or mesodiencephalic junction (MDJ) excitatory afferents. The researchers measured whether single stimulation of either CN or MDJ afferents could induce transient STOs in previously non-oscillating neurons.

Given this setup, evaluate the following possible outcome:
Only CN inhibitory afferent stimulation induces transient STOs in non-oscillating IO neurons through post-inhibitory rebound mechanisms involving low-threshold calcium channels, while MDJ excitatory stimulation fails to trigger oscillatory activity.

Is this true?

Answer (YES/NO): NO